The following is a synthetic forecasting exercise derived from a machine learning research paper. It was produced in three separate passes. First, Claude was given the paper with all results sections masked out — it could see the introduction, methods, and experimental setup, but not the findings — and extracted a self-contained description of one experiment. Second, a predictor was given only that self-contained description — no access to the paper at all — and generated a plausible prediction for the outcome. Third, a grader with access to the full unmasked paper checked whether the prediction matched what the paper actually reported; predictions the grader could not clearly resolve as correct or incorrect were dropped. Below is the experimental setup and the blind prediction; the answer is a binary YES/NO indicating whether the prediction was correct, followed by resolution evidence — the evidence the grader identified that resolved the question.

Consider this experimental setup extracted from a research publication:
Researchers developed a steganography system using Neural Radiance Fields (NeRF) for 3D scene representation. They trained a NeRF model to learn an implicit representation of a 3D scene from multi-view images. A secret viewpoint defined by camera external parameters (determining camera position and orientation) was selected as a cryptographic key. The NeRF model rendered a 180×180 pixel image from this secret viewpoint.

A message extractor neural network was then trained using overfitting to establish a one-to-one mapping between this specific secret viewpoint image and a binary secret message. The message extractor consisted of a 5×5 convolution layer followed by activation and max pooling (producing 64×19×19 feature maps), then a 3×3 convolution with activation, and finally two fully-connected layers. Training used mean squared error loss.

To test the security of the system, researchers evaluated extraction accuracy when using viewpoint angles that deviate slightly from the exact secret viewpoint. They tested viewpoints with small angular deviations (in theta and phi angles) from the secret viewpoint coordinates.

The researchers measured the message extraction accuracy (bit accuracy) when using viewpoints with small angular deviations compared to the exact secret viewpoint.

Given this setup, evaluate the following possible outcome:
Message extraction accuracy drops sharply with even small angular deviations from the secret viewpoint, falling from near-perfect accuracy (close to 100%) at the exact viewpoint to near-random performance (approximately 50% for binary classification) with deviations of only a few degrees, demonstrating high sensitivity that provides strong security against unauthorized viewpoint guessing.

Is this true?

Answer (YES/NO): YES